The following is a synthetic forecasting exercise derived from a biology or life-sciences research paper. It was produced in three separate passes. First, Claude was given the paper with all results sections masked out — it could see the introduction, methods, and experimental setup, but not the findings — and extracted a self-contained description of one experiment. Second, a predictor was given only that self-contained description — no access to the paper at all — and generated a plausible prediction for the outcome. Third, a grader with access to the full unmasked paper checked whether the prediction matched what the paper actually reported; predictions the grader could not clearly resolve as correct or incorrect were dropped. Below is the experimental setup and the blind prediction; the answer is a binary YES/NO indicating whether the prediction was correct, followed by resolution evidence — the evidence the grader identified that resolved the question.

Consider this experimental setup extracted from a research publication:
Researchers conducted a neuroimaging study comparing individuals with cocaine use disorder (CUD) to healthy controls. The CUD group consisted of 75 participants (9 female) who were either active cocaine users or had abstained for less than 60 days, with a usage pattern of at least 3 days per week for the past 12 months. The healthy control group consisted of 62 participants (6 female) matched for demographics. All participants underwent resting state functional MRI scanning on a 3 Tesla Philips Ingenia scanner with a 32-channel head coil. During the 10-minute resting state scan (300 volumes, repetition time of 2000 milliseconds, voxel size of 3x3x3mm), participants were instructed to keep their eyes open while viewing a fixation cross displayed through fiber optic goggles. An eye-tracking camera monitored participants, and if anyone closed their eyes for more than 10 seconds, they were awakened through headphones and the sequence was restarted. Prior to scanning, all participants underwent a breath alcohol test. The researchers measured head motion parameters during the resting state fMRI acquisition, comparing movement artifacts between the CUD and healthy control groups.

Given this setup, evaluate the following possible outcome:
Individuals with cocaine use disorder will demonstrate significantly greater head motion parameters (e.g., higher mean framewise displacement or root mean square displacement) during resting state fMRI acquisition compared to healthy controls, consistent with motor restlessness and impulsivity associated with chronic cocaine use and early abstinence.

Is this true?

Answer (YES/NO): YES